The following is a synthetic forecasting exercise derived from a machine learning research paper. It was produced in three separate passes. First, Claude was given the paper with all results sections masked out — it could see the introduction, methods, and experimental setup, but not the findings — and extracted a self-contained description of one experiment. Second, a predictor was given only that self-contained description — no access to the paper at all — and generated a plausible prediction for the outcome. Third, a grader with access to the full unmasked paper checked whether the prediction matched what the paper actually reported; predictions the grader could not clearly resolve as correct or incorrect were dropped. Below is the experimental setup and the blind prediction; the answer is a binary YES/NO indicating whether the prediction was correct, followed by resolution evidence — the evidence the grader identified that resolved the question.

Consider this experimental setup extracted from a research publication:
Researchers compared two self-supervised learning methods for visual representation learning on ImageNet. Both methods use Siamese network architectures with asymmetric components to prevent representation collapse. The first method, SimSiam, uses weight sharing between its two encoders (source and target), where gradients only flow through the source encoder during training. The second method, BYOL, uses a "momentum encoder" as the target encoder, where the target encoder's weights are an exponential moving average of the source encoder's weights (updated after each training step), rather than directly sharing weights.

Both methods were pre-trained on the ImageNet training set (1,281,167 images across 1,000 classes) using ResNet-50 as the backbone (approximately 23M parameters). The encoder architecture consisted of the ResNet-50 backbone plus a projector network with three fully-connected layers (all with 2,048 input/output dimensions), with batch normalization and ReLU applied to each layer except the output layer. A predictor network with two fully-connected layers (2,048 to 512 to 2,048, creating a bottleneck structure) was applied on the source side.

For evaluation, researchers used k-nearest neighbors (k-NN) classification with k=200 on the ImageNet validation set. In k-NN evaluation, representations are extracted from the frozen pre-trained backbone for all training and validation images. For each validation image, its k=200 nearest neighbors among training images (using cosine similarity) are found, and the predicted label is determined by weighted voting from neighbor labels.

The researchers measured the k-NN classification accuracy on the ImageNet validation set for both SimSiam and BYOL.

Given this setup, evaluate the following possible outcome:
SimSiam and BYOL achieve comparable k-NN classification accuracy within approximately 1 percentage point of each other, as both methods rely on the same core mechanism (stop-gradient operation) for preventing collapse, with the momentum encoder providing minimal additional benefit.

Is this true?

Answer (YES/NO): NO